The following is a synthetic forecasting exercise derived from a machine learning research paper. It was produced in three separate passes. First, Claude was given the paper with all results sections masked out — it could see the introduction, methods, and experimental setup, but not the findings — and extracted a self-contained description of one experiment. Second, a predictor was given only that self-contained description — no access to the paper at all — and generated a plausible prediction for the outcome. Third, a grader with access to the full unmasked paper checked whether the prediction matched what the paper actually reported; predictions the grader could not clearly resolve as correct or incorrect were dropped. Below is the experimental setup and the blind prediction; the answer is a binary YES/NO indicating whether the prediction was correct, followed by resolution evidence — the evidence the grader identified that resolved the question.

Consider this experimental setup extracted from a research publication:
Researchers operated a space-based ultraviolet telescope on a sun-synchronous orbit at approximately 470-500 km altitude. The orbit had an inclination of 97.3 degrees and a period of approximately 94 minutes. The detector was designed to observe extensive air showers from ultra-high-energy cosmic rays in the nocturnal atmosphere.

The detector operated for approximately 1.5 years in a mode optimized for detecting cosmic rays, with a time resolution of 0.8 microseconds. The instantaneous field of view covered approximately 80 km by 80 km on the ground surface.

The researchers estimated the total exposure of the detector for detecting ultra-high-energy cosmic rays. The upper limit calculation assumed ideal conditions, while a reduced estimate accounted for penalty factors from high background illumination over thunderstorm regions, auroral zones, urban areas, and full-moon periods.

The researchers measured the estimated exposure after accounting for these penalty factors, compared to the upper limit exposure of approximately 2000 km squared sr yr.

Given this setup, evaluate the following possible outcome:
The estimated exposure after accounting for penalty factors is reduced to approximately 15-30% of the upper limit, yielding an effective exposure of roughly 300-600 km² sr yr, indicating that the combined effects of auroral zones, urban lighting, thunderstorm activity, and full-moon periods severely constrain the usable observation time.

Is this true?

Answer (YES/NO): NO